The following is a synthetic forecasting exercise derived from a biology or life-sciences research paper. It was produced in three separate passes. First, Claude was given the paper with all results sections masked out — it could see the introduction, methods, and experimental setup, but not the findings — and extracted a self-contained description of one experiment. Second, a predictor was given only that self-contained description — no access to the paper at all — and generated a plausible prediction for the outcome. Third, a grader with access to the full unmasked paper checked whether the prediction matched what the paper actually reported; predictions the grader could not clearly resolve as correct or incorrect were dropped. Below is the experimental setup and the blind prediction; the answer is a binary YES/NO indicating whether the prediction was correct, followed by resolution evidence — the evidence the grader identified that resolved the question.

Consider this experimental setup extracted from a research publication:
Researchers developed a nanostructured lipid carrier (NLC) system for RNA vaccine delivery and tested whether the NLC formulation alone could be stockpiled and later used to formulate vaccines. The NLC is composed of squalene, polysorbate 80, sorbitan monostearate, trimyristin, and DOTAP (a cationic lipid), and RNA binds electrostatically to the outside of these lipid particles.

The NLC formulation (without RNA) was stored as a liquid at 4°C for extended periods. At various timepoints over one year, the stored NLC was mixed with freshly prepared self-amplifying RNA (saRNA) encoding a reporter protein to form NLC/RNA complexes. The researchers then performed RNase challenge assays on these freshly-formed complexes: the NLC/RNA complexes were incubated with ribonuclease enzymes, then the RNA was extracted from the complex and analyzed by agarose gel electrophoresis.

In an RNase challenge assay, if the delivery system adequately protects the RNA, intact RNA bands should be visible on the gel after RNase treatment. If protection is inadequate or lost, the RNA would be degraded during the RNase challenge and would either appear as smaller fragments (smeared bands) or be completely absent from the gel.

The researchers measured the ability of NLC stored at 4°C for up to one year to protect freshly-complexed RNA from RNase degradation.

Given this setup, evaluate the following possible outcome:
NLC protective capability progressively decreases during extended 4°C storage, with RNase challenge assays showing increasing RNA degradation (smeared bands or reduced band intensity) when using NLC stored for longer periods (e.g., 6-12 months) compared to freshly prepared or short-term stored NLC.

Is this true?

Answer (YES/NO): NO